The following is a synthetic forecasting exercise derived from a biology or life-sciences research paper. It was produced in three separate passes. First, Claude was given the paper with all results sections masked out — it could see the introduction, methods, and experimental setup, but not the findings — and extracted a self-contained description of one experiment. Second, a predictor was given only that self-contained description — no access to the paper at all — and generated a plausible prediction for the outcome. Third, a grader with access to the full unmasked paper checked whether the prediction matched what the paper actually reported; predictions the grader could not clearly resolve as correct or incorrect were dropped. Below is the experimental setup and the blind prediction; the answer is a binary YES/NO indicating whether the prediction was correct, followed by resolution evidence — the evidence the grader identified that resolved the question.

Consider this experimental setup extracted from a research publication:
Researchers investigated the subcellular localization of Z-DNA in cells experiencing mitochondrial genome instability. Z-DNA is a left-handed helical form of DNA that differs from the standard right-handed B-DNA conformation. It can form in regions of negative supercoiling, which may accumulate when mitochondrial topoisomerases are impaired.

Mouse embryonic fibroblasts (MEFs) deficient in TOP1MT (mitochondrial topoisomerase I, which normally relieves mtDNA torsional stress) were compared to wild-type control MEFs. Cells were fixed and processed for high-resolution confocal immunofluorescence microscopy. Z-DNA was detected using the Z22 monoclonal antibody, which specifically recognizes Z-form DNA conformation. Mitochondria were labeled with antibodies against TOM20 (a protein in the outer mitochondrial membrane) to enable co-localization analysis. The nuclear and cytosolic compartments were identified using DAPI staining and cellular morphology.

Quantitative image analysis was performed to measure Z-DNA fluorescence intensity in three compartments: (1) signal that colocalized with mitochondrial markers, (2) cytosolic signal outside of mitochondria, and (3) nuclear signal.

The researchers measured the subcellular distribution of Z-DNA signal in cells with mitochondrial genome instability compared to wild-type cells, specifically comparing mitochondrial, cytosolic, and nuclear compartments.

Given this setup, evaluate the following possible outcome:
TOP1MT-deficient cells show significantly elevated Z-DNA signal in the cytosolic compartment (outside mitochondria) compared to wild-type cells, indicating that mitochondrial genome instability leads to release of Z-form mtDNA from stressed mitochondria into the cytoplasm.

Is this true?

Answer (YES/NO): YES